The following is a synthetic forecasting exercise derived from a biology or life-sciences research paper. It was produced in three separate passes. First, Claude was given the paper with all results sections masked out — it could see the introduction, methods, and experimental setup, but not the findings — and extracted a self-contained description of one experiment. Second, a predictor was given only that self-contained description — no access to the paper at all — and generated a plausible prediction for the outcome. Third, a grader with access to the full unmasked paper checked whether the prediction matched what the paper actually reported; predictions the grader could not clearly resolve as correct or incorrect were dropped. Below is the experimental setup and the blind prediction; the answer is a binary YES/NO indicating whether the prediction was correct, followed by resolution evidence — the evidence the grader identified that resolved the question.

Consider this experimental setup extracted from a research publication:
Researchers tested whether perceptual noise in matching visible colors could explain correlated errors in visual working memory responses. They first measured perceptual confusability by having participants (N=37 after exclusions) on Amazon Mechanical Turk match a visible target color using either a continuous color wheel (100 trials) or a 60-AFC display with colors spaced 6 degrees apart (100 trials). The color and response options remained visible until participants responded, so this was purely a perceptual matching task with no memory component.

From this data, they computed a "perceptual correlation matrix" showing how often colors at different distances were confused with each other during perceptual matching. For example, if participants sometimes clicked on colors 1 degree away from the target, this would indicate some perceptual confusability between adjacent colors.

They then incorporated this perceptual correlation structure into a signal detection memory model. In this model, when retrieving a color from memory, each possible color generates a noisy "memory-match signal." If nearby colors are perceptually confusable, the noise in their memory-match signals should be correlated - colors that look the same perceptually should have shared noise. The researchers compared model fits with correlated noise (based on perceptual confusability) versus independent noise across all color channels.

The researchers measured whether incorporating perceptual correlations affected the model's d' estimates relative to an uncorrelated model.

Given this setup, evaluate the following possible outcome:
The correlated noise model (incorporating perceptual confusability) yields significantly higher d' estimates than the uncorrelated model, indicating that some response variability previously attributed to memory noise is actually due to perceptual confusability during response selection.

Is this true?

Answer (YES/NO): YES